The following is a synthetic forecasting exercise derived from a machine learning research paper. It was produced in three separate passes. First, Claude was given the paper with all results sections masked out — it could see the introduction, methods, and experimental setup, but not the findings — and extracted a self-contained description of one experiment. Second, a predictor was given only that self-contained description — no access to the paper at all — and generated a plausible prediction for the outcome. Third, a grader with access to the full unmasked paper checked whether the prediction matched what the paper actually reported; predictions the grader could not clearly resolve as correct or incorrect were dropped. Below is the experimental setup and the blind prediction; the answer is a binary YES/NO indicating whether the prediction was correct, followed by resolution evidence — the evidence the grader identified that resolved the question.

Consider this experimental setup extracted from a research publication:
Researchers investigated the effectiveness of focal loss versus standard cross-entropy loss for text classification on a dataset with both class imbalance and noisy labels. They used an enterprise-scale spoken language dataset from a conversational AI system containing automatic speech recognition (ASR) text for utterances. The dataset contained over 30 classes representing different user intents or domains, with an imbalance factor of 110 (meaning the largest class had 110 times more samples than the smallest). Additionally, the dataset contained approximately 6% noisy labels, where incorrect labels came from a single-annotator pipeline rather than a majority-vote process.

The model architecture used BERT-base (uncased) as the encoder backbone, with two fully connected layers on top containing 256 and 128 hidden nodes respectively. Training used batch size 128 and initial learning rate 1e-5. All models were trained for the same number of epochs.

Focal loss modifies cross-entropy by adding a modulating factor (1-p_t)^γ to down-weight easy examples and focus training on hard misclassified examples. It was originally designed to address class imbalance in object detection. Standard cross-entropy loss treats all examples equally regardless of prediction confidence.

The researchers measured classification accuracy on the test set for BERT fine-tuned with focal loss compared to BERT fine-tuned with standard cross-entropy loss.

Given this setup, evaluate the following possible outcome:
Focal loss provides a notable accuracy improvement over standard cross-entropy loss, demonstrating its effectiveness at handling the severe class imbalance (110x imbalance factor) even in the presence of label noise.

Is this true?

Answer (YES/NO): NO